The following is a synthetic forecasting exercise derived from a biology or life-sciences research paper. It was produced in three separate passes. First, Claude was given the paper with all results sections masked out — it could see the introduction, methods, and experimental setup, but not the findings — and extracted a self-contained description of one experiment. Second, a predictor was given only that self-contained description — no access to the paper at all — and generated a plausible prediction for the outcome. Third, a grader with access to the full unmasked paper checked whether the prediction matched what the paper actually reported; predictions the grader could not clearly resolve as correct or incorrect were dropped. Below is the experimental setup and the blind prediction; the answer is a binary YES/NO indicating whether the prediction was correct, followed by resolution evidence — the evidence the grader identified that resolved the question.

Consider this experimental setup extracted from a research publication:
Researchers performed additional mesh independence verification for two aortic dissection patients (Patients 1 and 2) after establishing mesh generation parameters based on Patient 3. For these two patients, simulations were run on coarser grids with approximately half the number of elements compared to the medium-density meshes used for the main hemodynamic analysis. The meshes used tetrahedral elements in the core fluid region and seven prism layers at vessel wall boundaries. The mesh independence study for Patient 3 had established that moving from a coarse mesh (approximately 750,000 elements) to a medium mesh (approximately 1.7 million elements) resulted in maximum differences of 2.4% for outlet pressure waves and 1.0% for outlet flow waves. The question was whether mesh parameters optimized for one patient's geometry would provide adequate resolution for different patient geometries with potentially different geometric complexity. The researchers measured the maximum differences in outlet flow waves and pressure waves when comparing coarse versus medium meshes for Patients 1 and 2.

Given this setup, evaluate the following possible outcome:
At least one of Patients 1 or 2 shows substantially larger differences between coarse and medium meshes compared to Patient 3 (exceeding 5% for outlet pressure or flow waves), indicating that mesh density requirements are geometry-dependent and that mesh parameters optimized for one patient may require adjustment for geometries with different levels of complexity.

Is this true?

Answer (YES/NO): NO